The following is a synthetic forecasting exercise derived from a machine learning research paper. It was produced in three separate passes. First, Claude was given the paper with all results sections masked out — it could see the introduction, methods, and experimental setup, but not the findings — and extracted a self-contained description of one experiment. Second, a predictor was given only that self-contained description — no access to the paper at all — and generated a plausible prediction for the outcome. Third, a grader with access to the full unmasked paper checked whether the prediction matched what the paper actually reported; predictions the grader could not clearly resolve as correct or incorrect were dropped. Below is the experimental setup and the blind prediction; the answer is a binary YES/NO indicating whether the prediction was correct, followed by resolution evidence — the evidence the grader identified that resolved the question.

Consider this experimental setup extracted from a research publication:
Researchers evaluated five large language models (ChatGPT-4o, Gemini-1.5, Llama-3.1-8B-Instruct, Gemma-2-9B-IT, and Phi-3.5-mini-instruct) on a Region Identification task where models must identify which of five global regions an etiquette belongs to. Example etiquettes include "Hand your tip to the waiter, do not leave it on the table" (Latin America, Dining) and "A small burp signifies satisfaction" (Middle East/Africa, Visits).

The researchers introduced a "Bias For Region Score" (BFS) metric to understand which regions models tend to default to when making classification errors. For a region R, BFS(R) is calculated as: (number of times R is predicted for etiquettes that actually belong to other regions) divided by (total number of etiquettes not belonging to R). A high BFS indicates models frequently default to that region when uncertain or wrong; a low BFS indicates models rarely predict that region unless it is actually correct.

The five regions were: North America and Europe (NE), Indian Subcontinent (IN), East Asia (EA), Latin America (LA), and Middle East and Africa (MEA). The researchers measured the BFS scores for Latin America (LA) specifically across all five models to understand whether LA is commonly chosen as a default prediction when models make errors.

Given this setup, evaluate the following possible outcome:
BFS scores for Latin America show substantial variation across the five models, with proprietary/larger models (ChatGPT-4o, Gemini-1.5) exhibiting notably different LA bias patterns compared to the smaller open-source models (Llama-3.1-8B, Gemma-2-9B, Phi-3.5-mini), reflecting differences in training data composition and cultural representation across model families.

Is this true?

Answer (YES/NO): NO